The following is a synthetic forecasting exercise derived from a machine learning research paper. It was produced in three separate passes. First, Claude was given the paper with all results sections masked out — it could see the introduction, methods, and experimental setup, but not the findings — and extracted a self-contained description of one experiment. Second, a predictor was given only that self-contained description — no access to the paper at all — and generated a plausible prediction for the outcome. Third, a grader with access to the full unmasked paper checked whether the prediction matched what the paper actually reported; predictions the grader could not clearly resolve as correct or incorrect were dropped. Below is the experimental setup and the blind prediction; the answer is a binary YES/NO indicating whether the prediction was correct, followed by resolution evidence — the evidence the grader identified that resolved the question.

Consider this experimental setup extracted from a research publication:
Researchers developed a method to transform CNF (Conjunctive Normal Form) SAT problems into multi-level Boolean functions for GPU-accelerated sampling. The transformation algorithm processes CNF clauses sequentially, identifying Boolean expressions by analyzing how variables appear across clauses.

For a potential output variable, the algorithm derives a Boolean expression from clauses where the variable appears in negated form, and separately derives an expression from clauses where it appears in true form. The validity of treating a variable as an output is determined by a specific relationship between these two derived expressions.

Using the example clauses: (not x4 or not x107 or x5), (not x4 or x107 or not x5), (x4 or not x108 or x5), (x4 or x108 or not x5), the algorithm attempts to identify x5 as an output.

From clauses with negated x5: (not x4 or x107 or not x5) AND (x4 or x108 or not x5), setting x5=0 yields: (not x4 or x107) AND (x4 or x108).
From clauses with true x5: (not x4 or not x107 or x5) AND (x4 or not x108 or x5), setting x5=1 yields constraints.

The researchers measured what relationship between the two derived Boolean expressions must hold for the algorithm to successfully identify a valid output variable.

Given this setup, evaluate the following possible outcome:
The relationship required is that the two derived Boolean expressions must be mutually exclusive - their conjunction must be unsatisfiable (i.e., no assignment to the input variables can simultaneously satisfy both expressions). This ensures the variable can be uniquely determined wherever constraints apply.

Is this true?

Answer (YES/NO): NO